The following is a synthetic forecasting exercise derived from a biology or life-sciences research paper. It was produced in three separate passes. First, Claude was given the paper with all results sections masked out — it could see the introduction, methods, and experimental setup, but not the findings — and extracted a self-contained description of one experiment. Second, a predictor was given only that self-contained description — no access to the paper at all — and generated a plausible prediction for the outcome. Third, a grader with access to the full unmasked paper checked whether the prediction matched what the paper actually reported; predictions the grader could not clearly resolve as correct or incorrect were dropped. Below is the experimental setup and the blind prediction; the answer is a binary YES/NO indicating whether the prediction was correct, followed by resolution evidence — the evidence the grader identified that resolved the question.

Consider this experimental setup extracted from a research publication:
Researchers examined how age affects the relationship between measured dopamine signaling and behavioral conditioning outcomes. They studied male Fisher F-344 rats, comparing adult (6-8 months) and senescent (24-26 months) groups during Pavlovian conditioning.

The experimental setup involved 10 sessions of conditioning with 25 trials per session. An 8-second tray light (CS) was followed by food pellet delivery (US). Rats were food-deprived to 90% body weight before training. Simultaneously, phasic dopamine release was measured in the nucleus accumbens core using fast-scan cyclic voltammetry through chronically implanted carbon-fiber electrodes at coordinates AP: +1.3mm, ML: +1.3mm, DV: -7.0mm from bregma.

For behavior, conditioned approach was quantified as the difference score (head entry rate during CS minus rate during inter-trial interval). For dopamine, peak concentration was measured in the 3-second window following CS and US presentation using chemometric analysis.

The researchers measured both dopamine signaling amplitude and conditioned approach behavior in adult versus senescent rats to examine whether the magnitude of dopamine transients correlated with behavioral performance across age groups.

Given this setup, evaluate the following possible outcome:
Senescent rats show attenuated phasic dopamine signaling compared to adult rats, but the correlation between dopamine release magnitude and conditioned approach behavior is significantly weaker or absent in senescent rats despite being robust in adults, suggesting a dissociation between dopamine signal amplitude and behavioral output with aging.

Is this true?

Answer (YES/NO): YES